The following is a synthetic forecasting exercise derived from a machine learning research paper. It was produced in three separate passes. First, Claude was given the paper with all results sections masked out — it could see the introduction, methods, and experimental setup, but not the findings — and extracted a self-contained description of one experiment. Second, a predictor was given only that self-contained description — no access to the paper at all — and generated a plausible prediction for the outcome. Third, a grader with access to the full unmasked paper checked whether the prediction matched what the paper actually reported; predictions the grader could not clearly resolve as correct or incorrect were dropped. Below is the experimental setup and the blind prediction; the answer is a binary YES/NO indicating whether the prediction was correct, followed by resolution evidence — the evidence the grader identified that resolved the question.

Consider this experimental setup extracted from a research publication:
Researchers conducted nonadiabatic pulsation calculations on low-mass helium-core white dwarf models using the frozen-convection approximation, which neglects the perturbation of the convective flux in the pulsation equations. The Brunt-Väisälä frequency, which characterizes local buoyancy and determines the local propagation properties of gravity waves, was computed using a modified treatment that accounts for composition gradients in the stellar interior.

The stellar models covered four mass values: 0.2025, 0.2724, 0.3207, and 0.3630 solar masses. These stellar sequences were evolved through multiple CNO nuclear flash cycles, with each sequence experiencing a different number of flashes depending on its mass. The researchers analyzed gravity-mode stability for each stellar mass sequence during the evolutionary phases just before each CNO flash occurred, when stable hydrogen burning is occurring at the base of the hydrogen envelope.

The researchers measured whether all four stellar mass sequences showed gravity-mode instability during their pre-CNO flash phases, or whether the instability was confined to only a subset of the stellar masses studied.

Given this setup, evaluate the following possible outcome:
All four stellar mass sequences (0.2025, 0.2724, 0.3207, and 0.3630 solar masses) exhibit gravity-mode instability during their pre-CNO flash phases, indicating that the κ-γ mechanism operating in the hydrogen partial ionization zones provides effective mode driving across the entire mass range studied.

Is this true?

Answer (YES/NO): NO